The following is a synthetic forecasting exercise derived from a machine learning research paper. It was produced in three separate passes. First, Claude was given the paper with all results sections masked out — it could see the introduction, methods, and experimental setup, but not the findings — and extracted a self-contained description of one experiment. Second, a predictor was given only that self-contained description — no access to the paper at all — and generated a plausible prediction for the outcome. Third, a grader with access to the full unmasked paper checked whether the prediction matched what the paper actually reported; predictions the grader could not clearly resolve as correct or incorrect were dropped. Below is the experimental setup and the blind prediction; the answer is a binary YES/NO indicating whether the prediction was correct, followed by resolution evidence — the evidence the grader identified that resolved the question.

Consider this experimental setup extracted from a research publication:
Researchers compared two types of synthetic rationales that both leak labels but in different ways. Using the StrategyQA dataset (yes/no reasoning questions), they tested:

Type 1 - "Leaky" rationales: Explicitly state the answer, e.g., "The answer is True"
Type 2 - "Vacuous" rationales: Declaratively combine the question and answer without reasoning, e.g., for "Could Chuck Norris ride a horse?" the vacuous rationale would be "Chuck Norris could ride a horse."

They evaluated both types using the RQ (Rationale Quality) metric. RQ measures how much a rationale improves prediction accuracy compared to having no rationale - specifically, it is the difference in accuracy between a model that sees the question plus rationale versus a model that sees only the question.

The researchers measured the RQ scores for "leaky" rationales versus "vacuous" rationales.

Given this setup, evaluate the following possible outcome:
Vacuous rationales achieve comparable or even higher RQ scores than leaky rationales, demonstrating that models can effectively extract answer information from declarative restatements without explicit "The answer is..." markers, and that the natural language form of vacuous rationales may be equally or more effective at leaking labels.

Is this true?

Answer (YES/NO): NO